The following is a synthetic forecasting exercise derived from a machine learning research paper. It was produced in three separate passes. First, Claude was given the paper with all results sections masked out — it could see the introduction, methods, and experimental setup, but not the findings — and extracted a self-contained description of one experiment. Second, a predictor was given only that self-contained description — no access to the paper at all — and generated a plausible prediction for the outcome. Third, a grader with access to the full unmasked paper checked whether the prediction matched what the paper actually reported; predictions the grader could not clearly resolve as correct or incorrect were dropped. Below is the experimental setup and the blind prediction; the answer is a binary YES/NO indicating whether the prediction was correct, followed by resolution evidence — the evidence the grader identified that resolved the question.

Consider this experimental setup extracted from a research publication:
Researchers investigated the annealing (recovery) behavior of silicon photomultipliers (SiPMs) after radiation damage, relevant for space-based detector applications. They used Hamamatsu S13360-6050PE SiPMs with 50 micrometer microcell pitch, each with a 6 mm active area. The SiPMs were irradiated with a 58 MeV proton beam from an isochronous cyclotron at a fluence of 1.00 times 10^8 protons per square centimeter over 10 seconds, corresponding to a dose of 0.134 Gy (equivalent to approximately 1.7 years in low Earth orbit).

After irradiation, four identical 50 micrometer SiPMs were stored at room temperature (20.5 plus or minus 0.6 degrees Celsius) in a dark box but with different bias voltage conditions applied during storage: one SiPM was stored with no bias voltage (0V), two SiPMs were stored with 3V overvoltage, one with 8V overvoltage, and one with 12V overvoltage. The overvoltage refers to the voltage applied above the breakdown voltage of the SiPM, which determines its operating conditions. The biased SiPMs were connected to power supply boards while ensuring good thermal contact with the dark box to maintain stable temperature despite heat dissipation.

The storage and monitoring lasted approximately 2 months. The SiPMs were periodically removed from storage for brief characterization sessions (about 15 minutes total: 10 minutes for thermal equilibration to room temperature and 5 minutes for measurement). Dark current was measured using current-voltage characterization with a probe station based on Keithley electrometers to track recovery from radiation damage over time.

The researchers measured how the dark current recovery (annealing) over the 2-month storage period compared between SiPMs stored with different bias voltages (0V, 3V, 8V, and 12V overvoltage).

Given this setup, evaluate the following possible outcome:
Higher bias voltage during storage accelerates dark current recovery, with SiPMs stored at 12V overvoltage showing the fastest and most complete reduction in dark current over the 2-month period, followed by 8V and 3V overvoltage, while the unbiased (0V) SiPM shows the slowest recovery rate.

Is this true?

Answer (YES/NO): NO